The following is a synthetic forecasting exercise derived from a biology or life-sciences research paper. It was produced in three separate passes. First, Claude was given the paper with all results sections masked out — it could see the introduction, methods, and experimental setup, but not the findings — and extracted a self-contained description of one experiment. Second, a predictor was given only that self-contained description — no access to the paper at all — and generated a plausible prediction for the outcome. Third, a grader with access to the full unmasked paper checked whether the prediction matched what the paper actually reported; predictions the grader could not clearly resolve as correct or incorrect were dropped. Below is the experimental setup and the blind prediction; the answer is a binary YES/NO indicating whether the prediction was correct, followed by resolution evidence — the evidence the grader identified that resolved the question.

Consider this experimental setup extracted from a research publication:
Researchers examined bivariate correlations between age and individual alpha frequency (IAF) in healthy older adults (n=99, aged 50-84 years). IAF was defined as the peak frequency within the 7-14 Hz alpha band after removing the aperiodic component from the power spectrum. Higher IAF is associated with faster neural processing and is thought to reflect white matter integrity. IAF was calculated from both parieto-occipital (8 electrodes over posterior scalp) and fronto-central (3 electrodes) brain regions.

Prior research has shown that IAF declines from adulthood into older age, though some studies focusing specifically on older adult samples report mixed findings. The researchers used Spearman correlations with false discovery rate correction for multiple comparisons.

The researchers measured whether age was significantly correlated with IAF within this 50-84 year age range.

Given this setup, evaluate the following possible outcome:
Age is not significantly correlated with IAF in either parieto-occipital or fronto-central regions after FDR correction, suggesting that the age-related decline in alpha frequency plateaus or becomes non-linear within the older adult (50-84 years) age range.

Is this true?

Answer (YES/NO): NO